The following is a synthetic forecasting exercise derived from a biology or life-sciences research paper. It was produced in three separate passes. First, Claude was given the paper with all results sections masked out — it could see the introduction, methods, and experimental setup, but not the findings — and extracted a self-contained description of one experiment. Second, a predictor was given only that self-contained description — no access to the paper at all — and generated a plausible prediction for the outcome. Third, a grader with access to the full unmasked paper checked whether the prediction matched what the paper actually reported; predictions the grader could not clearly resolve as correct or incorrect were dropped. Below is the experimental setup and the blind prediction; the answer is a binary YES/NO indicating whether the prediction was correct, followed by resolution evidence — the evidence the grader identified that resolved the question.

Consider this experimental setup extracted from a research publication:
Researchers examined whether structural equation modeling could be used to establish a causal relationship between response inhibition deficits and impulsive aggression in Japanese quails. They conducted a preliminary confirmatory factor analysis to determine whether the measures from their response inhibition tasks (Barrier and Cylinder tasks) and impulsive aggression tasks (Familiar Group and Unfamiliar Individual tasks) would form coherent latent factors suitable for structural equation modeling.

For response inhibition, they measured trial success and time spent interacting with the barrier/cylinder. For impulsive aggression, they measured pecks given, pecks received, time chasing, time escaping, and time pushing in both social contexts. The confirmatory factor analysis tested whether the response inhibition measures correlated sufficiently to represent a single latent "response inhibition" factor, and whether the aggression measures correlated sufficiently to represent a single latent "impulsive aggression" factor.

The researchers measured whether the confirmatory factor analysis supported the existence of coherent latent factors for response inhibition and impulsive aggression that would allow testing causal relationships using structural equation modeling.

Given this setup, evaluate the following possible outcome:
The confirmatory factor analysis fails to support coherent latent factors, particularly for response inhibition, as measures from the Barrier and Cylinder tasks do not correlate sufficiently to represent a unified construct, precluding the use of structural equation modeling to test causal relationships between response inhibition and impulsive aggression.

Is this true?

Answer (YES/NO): YES